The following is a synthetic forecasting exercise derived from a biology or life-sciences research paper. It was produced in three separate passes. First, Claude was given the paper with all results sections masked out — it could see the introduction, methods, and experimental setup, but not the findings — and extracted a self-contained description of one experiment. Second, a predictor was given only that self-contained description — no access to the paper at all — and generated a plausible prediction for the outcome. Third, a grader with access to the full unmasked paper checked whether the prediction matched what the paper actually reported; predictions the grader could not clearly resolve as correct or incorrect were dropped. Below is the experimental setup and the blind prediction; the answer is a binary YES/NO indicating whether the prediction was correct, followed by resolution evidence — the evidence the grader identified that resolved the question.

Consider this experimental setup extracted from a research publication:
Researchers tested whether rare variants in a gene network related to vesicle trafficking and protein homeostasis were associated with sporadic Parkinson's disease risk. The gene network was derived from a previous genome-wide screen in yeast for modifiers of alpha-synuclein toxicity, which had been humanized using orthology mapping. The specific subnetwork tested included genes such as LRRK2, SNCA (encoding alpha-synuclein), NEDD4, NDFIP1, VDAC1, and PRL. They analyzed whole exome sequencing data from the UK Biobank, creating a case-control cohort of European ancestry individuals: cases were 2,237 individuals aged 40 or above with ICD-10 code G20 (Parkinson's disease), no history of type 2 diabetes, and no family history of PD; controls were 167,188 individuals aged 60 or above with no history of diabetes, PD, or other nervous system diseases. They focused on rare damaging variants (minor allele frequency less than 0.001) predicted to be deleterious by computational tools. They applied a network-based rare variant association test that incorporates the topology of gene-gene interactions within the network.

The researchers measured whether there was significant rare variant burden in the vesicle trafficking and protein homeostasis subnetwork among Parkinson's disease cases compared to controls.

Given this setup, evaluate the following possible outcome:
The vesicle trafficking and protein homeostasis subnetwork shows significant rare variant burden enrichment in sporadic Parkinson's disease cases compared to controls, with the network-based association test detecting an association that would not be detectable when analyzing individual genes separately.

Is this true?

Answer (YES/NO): YES